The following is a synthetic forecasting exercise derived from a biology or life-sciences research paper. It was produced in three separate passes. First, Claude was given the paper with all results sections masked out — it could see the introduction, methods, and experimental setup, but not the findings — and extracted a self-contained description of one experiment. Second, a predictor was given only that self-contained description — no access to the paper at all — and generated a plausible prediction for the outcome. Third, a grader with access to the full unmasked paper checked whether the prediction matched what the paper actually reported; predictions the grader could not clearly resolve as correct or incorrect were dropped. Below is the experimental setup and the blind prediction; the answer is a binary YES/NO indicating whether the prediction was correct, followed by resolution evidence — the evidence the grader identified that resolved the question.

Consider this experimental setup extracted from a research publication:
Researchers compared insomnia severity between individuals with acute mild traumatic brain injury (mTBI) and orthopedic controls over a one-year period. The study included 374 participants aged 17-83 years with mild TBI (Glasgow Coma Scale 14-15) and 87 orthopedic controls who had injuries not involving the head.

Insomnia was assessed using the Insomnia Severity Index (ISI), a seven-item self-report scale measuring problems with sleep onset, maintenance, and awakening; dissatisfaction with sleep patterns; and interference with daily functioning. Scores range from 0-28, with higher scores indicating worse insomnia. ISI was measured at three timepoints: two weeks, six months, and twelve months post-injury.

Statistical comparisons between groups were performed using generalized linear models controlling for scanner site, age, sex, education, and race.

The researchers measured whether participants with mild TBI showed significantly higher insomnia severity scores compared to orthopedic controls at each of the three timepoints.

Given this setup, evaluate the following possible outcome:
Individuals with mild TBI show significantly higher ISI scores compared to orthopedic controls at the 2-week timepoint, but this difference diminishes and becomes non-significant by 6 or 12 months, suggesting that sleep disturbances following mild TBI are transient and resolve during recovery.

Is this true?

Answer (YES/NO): NO